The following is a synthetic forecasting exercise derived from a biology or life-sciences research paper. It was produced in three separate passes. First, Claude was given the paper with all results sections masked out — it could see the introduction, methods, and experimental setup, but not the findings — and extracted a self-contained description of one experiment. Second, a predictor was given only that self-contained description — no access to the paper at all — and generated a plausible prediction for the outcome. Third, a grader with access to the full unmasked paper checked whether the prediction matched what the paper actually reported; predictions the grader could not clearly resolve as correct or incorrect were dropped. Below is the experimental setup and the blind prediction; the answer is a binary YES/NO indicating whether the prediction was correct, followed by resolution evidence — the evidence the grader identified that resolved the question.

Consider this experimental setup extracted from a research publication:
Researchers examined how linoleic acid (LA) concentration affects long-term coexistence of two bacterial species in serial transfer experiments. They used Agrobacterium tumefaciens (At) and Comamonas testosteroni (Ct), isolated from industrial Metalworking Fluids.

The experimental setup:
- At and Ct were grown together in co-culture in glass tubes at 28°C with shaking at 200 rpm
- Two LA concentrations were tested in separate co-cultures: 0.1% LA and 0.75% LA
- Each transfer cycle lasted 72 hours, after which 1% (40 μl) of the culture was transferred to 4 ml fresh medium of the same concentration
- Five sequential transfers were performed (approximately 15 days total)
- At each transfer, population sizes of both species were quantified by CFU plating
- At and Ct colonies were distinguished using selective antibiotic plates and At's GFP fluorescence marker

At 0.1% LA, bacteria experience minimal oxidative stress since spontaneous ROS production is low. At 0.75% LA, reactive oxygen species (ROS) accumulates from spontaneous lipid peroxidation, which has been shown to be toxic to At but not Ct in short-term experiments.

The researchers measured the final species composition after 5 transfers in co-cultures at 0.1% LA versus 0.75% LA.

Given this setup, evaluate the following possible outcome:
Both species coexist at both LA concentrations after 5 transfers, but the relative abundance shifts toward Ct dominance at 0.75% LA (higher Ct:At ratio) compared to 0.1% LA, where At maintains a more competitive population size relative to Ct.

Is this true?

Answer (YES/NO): NO